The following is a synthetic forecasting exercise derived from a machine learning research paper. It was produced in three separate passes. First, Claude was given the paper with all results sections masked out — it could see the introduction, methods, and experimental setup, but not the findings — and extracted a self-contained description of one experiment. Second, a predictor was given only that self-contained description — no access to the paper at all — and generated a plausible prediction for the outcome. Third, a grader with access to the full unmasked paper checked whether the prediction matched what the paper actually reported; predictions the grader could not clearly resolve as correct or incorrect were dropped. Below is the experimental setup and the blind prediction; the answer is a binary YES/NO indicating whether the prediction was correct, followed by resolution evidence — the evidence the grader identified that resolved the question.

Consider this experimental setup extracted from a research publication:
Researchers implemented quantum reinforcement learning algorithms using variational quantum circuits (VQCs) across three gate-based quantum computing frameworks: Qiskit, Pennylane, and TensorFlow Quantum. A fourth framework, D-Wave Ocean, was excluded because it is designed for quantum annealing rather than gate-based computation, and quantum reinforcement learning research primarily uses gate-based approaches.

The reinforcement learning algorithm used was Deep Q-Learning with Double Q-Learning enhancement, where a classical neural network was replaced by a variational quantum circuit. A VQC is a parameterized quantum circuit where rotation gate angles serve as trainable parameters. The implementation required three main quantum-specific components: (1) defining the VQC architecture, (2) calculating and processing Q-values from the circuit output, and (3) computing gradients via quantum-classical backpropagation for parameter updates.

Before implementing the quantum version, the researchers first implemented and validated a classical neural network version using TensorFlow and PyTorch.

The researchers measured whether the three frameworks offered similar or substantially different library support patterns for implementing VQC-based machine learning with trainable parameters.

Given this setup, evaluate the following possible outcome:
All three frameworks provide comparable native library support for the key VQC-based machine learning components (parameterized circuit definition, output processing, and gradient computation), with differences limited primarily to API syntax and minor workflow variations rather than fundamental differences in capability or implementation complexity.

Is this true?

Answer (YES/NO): YES